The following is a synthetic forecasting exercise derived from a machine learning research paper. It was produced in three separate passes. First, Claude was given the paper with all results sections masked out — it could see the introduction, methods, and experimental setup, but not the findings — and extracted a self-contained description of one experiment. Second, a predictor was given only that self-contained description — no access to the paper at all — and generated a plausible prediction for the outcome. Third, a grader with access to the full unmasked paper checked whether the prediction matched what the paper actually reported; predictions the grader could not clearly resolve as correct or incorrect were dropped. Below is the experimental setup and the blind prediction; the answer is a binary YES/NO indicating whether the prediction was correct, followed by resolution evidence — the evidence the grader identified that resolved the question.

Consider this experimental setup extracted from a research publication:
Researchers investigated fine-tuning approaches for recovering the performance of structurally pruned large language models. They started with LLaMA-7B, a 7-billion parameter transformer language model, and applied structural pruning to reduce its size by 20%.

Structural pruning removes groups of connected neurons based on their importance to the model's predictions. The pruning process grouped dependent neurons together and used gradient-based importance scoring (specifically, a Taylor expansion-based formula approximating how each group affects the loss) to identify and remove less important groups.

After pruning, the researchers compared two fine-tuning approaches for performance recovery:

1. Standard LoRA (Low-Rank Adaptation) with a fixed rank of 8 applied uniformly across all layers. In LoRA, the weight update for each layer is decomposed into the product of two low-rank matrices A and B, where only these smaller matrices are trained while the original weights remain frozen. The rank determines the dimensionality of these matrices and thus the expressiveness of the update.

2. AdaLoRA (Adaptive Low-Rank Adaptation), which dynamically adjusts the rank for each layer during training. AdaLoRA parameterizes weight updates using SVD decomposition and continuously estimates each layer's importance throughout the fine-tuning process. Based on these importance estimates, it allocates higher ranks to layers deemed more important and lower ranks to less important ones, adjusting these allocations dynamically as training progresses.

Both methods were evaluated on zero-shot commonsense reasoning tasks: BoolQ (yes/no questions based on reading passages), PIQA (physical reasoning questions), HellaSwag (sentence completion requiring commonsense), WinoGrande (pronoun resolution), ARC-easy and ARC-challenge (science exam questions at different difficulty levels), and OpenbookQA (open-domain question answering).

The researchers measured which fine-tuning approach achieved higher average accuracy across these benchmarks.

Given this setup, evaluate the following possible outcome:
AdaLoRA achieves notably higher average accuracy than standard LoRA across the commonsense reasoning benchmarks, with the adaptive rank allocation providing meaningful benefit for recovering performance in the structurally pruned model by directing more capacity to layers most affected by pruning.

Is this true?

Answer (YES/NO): NO